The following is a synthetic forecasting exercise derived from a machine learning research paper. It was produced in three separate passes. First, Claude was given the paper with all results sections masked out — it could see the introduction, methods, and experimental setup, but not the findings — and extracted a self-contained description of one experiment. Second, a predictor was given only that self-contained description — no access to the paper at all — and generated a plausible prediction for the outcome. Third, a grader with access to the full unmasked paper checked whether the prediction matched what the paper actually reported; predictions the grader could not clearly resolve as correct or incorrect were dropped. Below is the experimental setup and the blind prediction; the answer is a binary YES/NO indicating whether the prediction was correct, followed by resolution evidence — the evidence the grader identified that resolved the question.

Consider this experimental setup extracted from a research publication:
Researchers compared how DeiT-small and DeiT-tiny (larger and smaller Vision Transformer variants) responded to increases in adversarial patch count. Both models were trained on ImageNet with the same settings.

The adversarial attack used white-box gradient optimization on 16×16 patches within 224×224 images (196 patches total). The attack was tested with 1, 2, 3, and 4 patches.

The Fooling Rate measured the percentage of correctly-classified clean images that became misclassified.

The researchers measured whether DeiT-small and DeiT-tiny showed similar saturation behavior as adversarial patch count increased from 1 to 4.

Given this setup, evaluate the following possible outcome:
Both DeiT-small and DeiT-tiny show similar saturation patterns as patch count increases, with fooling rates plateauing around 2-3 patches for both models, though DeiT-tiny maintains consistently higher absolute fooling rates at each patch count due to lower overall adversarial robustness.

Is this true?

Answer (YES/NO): YES